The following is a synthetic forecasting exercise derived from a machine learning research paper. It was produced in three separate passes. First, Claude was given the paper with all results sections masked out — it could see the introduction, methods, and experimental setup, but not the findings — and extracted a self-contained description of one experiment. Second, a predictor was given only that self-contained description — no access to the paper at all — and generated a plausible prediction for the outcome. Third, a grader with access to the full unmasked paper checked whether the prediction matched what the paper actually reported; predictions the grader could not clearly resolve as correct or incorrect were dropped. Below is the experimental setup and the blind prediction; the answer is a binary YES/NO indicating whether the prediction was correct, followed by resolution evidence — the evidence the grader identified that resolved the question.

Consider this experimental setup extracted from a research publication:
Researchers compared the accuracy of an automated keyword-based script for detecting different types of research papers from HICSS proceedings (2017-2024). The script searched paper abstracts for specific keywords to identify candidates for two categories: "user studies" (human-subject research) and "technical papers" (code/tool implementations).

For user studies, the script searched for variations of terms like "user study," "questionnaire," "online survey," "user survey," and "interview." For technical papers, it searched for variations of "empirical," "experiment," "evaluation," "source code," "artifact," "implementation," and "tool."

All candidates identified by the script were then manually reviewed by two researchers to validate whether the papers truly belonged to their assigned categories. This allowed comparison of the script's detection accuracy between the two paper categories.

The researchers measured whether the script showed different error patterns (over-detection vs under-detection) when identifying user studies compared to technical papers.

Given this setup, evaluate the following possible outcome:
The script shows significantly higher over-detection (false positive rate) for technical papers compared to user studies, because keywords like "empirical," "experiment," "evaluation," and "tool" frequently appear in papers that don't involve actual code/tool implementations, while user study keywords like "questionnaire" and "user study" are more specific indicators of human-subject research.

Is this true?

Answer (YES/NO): YES